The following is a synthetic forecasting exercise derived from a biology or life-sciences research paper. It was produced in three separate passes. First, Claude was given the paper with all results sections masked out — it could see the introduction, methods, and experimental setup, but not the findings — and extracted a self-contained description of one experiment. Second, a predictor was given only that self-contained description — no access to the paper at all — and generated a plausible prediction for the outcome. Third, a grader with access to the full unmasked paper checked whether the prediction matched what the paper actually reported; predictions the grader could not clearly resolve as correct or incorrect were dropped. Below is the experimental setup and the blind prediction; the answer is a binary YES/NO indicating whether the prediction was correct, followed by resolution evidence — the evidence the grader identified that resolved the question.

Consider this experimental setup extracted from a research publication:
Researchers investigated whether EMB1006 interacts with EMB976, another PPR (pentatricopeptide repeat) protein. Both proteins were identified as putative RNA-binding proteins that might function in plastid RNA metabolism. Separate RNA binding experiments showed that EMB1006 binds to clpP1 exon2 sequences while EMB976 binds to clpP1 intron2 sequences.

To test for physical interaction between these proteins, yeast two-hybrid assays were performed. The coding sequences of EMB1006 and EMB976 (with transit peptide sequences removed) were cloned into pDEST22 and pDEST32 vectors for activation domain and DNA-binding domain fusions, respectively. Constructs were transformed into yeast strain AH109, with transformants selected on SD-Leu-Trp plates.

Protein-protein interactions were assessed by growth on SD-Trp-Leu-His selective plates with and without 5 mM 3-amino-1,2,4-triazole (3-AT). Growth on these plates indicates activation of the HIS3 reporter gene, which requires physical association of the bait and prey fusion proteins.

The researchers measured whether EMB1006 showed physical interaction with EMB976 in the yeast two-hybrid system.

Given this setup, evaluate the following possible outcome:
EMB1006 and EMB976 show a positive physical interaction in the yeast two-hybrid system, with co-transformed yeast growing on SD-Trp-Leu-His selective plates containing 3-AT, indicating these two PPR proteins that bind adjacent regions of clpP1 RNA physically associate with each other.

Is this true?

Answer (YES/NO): NO